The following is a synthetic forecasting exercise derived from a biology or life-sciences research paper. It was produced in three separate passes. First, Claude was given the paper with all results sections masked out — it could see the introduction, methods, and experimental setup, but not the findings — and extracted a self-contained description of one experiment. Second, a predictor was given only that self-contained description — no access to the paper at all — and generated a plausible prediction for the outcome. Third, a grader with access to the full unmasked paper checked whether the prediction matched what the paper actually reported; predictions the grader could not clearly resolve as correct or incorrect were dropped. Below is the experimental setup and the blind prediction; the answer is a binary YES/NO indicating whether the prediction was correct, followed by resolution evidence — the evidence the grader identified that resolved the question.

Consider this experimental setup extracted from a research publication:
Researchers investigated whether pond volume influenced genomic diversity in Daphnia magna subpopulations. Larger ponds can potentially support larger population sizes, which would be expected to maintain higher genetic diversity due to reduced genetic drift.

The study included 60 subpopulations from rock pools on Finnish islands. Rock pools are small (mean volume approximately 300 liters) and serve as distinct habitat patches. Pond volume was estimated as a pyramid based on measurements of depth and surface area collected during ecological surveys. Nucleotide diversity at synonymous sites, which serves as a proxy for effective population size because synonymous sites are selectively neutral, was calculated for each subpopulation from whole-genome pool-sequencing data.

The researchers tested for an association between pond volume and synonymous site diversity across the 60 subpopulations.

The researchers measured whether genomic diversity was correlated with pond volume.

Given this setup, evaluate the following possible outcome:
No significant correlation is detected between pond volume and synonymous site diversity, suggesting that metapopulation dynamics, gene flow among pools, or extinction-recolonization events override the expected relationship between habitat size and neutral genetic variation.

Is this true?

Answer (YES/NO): NO